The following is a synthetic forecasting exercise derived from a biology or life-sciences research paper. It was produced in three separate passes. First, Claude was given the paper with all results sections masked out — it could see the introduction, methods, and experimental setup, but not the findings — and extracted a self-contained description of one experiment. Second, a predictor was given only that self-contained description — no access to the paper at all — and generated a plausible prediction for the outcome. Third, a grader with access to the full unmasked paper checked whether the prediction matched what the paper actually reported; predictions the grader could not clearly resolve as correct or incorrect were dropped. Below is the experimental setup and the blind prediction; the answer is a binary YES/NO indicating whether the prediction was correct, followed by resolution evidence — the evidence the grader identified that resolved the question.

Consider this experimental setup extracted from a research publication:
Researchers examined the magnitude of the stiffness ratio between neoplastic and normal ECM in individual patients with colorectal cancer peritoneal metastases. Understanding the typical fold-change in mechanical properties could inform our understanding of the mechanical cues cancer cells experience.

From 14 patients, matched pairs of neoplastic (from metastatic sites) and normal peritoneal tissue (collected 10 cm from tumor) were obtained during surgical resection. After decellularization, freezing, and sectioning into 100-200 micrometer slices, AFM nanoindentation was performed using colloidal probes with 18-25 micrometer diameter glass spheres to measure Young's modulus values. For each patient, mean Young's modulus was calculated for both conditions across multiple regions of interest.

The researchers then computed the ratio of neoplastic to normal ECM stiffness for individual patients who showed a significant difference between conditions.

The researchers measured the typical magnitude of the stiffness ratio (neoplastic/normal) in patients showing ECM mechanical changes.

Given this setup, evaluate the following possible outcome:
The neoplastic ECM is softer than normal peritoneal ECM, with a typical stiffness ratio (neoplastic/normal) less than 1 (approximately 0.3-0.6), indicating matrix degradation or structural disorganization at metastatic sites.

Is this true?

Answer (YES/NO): NO